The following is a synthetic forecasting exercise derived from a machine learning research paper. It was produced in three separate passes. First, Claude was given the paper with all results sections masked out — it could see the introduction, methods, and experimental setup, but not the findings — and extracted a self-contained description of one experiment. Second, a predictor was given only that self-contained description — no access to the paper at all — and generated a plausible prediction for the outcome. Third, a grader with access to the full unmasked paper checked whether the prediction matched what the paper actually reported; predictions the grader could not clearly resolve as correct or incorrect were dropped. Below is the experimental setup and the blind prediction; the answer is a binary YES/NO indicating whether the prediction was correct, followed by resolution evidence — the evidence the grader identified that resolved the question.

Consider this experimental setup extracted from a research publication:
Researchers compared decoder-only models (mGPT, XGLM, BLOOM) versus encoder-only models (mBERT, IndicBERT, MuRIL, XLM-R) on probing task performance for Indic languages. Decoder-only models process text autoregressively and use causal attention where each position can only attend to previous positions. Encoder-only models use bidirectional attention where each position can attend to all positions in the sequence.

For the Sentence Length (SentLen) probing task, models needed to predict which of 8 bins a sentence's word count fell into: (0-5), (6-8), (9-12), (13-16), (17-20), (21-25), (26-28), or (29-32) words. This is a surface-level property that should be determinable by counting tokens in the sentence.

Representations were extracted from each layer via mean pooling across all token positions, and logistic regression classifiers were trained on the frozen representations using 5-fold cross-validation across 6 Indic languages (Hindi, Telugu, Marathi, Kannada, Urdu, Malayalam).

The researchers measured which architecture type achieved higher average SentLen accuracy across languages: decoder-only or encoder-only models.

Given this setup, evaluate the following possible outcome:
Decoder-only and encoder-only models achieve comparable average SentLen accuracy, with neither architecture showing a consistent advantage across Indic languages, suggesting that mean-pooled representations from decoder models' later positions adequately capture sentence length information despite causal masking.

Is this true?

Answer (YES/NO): NO